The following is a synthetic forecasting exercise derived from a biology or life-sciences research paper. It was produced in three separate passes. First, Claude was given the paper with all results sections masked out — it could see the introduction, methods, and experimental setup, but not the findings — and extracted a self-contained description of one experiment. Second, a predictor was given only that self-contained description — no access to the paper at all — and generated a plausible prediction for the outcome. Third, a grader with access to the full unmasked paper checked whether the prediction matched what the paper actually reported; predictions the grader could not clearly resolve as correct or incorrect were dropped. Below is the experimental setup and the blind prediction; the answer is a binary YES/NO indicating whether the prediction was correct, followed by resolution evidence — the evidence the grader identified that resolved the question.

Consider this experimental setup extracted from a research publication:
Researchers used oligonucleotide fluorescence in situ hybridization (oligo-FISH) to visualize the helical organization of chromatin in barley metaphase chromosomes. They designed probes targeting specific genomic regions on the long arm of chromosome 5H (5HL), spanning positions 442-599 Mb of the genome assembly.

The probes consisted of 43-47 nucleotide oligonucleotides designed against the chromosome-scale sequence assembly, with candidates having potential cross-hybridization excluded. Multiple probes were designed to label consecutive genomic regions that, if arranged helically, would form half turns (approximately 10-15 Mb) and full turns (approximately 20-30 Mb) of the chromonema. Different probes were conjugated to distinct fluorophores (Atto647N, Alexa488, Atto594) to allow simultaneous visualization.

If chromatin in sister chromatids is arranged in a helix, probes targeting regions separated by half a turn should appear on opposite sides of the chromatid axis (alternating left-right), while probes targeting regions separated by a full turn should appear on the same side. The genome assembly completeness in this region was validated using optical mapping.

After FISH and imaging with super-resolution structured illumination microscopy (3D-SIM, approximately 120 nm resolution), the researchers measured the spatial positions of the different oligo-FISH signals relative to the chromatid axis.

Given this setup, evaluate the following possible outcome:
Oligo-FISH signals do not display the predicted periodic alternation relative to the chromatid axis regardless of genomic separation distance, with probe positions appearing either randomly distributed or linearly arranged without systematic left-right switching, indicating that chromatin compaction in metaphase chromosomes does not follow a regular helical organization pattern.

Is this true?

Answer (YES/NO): NO